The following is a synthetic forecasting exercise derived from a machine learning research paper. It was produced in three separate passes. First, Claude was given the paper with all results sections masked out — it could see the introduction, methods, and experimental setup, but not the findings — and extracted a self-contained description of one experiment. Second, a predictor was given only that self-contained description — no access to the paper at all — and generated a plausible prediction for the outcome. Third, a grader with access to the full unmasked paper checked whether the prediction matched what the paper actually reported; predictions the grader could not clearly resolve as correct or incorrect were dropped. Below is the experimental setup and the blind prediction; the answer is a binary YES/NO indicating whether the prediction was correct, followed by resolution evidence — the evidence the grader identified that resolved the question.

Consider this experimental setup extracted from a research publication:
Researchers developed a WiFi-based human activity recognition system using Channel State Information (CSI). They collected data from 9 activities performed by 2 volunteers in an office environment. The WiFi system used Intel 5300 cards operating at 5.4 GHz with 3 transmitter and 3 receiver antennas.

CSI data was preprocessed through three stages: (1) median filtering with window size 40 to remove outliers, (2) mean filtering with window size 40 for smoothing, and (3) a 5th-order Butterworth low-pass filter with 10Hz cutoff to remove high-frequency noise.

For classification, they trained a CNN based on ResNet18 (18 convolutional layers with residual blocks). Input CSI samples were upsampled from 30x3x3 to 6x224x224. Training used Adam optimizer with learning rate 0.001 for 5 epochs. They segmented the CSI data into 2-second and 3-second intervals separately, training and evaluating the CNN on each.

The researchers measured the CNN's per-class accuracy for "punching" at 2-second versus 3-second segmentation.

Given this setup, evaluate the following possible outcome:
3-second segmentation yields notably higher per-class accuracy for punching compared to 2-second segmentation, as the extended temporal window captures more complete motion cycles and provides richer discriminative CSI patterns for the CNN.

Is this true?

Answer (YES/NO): YES